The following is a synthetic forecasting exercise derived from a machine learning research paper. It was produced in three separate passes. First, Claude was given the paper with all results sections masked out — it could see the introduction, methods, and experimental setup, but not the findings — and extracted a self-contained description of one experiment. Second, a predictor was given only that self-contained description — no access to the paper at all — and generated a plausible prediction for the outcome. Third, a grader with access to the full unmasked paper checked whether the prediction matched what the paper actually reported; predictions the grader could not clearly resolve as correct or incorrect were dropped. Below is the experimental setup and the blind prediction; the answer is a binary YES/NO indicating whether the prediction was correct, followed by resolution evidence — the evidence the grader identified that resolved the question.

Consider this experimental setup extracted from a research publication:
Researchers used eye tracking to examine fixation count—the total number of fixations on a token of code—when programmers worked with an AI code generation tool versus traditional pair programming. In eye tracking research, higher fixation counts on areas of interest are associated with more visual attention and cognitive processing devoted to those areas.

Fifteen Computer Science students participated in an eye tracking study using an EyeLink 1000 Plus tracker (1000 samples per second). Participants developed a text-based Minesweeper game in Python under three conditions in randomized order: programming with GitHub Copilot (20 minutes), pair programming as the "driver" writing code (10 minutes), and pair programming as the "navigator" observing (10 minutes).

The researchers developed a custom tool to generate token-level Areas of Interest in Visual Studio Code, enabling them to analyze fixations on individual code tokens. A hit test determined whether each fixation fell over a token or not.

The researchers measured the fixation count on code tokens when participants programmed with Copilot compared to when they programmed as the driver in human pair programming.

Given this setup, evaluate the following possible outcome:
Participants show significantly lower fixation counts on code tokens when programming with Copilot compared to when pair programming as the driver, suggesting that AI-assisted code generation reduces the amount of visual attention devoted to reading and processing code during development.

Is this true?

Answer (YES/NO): YES